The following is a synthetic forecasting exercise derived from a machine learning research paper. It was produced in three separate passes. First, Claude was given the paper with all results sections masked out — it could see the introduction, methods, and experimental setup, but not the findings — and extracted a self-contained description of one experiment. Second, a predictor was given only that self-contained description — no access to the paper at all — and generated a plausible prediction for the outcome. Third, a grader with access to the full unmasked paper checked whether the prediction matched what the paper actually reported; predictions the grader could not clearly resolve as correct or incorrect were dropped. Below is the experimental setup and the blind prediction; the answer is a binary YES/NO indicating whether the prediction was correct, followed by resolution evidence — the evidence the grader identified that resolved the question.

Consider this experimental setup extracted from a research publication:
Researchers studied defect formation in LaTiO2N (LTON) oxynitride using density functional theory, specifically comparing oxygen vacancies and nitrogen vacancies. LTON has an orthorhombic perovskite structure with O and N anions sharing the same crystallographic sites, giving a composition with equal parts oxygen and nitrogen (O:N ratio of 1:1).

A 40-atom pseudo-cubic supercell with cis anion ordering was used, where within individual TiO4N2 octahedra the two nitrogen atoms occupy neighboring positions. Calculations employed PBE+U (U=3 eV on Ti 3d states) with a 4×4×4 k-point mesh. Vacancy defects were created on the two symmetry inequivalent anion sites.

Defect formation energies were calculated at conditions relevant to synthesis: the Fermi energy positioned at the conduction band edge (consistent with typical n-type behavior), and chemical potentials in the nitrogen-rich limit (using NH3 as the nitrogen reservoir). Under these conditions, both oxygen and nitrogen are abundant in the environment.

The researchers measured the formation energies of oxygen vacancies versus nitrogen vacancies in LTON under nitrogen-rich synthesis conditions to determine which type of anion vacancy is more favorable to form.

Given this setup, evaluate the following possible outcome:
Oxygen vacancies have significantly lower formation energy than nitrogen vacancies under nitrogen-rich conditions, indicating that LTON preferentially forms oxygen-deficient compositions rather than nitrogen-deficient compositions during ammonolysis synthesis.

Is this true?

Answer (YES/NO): YES